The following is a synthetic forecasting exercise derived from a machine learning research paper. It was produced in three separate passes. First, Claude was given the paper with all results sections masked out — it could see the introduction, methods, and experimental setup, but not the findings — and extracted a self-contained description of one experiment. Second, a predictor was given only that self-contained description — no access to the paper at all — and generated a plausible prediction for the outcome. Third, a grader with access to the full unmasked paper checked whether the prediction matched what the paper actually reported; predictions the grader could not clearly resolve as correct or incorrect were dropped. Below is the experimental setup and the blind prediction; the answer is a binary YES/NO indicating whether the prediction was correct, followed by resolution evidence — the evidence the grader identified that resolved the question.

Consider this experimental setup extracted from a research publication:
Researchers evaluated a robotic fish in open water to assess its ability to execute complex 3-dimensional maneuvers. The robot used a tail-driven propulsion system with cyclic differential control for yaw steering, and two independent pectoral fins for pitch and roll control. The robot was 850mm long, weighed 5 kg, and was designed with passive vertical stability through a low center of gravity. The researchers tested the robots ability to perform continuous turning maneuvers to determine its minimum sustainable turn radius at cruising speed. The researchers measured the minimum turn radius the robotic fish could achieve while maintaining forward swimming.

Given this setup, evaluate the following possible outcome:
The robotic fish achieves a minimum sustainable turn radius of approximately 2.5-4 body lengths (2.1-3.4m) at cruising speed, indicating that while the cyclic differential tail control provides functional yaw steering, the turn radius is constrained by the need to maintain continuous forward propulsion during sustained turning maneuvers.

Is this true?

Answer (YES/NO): NO